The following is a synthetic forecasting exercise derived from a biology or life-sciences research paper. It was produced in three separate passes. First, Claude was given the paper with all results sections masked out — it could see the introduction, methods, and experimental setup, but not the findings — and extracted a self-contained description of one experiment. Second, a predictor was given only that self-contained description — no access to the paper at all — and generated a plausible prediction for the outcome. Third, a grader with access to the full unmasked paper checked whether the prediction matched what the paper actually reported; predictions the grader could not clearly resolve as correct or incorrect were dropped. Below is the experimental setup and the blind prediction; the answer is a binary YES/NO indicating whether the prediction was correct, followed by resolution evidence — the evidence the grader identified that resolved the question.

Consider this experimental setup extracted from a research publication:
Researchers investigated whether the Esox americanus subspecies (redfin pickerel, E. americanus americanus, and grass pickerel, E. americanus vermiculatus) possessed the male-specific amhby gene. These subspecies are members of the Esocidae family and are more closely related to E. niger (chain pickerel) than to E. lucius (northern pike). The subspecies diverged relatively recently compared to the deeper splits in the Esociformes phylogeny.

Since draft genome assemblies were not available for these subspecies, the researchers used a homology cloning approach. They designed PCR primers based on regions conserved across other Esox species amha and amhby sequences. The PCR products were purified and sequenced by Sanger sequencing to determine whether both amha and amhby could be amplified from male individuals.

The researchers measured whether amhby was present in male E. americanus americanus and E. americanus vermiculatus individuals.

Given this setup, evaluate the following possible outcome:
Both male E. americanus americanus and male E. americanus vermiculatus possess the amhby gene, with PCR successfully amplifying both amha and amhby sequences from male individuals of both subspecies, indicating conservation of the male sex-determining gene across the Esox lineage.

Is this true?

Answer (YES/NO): YES